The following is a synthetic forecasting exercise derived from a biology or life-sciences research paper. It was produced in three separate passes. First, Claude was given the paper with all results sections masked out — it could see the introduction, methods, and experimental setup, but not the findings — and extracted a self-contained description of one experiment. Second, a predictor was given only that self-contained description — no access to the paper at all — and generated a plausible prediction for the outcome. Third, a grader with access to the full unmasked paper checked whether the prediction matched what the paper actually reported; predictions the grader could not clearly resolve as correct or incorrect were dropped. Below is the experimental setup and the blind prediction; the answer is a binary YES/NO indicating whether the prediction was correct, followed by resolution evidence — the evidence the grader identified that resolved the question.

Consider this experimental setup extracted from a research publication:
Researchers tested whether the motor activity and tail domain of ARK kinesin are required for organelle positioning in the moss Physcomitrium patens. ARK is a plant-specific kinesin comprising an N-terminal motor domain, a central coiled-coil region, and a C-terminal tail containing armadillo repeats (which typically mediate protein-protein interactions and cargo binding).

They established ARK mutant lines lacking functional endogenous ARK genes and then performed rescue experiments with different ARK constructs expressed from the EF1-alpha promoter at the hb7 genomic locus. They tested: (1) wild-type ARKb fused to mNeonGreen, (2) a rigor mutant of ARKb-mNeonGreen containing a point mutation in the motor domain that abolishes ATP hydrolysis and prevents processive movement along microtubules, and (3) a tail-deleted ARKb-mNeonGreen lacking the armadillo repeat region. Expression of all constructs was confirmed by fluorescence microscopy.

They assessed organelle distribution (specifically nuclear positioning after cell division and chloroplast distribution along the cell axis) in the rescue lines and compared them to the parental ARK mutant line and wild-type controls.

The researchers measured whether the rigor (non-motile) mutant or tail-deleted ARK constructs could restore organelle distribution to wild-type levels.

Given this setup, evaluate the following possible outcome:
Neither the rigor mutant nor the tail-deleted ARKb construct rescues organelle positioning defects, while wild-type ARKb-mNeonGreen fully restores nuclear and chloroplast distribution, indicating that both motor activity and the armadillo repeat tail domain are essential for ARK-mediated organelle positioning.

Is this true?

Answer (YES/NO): YES